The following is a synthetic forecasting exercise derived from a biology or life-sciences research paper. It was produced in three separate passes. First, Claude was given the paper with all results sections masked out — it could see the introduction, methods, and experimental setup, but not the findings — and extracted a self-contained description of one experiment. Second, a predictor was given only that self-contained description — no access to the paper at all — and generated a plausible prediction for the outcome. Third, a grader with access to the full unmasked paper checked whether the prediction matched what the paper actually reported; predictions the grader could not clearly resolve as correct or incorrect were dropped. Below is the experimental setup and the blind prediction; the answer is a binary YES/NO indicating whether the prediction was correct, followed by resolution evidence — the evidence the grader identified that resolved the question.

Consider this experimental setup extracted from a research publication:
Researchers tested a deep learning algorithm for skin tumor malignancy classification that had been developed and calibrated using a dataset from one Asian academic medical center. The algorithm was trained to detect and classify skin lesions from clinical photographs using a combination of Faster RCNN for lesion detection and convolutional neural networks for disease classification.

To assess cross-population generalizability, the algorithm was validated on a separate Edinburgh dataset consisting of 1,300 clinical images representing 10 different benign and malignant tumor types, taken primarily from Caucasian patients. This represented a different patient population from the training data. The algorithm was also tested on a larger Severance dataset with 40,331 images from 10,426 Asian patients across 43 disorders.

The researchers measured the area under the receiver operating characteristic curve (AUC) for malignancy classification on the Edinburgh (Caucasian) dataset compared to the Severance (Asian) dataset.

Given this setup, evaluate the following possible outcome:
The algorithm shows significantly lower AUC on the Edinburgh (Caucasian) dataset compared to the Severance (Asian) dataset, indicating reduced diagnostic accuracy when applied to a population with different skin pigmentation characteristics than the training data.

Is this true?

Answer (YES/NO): NO